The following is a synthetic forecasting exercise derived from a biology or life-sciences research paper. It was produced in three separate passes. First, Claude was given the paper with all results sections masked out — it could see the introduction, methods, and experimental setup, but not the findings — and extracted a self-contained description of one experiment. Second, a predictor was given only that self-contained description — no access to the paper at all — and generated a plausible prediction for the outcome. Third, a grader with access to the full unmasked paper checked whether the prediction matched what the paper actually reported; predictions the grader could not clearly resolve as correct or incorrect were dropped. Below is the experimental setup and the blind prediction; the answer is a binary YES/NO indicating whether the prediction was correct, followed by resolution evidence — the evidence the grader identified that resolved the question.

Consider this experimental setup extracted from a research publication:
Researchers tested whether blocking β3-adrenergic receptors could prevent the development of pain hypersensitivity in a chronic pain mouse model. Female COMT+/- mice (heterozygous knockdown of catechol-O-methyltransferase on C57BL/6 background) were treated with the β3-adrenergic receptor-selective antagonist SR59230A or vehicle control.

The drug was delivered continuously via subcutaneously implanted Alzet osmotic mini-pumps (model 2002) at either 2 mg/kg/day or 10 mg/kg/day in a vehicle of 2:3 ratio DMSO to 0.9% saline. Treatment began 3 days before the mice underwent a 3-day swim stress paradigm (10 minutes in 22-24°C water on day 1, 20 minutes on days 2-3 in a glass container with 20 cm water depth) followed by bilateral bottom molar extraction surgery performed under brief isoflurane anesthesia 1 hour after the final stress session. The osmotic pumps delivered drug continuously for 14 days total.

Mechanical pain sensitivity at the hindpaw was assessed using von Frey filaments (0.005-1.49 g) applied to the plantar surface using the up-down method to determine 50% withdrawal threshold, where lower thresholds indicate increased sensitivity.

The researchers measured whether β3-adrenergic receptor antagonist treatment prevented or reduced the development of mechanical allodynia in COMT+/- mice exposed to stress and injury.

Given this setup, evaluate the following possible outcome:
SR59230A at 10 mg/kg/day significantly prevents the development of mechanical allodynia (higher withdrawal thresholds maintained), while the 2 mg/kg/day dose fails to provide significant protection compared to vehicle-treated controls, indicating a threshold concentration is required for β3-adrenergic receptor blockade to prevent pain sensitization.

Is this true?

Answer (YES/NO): YES